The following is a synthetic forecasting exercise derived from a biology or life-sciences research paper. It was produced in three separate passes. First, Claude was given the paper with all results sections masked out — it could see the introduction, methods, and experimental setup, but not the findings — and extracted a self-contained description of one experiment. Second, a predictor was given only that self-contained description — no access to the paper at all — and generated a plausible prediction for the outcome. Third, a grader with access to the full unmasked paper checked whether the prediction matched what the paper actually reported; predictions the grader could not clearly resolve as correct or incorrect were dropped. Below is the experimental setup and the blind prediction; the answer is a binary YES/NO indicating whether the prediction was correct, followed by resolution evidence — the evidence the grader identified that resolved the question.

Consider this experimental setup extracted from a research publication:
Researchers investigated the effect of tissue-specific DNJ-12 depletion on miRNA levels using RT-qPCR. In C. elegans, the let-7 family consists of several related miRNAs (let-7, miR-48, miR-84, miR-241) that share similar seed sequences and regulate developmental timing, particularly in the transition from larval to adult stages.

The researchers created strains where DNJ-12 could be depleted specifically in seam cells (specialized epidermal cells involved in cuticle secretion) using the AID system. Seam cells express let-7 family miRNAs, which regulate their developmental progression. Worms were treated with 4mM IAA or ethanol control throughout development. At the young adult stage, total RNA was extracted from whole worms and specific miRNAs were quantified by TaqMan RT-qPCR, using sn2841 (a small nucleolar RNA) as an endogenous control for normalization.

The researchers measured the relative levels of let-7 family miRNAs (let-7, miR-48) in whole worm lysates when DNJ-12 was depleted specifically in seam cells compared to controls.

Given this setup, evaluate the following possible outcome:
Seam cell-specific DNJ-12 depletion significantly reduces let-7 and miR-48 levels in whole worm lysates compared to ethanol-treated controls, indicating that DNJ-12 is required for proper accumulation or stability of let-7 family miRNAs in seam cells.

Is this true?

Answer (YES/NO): NO